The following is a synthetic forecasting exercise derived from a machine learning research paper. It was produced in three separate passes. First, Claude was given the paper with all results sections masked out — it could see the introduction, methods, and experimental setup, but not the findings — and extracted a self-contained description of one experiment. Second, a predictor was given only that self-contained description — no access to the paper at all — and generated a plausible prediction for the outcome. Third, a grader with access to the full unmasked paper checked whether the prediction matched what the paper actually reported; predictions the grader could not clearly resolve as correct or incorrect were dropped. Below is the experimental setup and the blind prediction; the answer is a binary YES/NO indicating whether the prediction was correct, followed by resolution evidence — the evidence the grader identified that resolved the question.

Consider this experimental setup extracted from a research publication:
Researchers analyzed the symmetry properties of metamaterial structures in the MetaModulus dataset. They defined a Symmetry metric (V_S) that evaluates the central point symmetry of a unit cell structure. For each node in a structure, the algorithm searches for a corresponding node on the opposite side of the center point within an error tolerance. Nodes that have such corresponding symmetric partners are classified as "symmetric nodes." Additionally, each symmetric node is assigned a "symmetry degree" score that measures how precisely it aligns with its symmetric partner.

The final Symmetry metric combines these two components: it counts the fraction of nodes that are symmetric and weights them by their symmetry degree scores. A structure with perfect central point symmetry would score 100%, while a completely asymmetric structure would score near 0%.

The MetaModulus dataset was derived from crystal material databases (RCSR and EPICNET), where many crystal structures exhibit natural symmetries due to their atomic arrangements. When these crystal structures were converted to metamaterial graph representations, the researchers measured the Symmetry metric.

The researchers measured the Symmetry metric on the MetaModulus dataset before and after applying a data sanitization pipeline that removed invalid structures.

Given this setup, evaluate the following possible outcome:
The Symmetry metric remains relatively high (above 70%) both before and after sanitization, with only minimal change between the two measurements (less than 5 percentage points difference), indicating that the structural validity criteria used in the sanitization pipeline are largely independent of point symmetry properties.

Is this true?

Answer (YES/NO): YES